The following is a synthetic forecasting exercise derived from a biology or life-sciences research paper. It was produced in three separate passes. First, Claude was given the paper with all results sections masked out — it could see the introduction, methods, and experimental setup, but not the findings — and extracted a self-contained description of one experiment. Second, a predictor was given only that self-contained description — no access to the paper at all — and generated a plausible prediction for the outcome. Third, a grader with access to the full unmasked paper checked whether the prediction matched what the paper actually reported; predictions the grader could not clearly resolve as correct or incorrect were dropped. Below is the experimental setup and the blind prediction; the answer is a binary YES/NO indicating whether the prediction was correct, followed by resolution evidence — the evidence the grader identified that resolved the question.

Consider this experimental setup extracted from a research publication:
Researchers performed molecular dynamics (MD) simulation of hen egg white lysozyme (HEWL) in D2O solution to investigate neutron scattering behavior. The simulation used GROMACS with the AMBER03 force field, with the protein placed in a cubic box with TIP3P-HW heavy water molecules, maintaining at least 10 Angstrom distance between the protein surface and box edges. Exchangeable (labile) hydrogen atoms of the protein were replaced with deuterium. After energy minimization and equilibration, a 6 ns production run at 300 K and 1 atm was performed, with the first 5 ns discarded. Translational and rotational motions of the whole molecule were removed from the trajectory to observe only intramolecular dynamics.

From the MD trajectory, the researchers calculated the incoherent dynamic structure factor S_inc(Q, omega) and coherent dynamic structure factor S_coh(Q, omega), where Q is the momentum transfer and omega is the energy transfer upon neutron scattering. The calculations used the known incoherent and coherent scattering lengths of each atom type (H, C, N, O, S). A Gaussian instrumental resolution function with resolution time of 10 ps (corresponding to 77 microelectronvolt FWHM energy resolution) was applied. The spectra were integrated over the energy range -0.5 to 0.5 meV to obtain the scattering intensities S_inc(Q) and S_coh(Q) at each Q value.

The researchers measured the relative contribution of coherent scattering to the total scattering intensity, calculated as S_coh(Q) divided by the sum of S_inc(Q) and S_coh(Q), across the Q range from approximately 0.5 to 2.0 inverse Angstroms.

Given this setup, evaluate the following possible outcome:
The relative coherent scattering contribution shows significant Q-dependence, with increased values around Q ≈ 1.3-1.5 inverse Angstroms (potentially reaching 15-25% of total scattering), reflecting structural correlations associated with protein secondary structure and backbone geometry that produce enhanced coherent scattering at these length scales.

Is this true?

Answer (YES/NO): NO